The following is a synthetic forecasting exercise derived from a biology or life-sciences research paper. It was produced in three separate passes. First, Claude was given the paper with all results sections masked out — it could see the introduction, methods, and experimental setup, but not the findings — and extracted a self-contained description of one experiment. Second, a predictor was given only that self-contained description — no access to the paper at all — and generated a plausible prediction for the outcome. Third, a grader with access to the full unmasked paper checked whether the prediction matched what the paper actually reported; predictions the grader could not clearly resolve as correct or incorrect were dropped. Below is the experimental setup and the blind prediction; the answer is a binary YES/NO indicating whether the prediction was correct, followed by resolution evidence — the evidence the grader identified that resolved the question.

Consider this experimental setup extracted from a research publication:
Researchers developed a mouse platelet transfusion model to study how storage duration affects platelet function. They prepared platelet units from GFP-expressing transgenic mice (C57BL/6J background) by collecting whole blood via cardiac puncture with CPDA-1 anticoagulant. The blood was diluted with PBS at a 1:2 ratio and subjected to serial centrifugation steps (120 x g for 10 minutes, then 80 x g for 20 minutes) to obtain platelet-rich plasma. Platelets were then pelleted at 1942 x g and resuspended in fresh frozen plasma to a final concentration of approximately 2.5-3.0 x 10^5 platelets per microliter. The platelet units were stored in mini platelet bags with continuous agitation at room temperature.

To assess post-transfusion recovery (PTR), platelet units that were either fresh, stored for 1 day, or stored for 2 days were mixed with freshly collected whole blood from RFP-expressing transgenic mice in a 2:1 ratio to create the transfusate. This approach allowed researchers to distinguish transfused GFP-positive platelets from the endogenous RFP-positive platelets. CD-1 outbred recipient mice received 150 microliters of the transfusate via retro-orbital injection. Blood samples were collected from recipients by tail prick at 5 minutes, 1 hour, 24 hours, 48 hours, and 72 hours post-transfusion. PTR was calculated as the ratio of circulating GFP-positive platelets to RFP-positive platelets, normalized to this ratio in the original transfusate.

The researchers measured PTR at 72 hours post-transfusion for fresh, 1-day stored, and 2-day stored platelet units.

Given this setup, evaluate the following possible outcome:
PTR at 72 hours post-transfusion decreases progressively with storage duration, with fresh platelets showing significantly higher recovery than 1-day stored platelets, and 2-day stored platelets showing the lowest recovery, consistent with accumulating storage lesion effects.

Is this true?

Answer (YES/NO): NO